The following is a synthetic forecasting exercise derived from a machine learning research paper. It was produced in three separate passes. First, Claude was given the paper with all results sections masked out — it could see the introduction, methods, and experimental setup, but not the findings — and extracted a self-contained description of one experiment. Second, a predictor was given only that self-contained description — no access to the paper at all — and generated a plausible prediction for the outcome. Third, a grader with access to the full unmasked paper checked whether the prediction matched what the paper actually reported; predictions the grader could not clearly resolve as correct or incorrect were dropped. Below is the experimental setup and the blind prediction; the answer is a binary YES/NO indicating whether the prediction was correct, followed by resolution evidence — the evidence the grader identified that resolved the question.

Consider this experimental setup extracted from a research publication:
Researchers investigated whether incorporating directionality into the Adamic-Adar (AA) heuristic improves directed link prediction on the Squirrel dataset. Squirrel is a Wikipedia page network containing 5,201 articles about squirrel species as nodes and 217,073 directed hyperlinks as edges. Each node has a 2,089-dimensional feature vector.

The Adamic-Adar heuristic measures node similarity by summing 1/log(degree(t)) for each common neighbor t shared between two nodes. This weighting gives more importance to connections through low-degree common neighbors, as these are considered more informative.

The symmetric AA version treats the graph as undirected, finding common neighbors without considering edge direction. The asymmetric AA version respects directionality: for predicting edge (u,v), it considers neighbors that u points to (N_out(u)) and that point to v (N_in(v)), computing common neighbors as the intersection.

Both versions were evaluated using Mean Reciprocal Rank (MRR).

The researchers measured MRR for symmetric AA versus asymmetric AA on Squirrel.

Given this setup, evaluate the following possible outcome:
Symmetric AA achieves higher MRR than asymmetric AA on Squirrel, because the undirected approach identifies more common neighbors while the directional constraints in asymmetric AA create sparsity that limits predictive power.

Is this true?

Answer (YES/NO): NO